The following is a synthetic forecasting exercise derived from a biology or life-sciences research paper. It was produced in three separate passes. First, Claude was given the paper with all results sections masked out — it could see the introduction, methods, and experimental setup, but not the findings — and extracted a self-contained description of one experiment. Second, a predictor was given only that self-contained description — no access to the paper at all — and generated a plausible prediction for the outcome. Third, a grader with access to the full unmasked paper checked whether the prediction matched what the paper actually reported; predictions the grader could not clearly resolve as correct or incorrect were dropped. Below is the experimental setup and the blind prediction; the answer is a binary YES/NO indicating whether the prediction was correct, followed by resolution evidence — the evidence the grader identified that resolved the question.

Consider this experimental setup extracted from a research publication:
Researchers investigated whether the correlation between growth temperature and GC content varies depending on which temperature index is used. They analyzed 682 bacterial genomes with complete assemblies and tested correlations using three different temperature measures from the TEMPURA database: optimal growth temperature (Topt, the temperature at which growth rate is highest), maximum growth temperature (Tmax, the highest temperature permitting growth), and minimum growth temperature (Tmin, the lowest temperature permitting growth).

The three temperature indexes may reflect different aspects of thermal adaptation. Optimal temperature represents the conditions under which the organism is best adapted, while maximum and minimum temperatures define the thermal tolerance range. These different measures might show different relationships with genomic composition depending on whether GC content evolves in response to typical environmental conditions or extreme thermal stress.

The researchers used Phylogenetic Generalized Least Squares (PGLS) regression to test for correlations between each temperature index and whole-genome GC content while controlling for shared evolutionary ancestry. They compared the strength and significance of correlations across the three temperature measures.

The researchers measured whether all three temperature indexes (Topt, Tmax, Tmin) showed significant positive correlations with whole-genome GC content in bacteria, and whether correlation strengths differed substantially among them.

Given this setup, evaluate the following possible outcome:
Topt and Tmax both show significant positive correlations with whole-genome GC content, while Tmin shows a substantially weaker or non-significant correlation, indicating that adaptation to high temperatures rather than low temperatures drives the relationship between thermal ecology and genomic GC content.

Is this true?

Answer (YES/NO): YES